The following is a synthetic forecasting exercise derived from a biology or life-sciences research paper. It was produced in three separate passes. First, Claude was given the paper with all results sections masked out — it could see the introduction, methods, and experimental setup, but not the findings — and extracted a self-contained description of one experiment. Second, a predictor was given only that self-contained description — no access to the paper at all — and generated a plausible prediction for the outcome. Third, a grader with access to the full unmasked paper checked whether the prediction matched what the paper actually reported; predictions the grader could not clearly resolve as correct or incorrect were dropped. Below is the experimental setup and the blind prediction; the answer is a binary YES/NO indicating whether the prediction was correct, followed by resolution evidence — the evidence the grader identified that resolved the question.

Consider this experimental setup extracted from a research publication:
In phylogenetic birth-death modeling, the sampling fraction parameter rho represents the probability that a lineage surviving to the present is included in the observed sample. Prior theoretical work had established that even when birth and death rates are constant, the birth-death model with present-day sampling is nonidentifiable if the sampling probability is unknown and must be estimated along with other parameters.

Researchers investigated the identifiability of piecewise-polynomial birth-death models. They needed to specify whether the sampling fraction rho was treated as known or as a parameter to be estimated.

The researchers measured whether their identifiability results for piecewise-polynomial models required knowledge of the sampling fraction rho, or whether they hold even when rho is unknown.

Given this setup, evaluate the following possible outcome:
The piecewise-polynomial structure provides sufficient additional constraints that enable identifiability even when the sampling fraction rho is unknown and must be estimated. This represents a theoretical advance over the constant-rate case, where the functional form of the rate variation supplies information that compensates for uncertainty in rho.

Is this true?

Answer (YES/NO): NO